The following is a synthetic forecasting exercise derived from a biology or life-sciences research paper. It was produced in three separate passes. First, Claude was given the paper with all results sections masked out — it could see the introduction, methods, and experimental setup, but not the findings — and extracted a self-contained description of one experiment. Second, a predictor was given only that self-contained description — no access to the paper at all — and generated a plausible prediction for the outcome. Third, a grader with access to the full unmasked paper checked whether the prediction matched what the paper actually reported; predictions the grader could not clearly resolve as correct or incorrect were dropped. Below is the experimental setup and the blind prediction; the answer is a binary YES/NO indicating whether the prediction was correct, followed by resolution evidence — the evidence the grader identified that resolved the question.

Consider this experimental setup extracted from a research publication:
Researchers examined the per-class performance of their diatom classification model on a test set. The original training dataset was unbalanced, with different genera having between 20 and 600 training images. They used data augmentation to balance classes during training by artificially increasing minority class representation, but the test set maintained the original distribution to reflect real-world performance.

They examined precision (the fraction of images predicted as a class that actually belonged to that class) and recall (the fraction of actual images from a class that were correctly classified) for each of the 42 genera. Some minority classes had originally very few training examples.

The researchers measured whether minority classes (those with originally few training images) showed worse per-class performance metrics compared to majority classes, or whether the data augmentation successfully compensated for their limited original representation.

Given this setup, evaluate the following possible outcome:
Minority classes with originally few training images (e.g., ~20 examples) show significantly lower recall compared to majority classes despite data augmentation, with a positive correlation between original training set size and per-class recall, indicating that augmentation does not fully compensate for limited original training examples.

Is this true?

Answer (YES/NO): NO